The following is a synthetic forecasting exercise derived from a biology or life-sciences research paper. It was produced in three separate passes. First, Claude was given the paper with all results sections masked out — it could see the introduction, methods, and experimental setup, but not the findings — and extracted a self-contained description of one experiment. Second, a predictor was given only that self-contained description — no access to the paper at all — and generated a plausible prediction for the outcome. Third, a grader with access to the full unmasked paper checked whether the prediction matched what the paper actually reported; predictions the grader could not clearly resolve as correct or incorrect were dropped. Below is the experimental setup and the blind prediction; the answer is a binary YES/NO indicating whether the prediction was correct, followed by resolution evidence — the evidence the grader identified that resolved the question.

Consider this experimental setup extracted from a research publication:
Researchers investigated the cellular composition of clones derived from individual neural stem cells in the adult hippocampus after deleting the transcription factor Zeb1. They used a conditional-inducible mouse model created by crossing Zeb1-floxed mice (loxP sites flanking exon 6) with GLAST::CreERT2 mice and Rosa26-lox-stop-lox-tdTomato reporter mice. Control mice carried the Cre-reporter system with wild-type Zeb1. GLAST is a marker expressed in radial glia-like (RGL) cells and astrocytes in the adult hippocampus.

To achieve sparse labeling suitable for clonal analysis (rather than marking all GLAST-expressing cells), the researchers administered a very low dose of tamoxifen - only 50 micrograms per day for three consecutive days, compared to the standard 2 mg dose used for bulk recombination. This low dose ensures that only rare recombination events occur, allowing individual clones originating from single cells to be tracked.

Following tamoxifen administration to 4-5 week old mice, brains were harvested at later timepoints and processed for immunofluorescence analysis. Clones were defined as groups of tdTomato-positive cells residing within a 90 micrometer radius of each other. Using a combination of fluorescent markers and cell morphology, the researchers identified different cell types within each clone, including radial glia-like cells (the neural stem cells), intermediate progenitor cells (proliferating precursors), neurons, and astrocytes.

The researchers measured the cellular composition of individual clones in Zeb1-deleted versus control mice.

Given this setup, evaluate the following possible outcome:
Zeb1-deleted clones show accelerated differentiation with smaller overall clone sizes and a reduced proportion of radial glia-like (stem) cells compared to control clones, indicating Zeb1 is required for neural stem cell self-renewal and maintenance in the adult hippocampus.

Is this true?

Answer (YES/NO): YES